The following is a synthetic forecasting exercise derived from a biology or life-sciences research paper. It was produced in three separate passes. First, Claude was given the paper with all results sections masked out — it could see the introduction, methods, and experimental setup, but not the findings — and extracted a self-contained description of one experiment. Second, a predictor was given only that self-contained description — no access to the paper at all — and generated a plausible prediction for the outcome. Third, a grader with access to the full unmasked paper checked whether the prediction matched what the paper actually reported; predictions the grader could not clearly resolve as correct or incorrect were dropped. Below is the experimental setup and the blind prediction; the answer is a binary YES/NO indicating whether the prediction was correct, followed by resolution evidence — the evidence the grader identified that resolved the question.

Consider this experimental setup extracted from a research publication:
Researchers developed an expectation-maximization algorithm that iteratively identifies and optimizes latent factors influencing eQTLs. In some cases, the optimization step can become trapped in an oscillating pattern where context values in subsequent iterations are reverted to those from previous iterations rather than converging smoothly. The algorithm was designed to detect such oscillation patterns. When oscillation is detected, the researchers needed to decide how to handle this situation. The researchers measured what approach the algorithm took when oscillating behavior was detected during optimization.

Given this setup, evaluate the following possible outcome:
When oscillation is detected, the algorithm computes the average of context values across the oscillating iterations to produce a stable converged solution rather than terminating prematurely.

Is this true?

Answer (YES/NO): NO